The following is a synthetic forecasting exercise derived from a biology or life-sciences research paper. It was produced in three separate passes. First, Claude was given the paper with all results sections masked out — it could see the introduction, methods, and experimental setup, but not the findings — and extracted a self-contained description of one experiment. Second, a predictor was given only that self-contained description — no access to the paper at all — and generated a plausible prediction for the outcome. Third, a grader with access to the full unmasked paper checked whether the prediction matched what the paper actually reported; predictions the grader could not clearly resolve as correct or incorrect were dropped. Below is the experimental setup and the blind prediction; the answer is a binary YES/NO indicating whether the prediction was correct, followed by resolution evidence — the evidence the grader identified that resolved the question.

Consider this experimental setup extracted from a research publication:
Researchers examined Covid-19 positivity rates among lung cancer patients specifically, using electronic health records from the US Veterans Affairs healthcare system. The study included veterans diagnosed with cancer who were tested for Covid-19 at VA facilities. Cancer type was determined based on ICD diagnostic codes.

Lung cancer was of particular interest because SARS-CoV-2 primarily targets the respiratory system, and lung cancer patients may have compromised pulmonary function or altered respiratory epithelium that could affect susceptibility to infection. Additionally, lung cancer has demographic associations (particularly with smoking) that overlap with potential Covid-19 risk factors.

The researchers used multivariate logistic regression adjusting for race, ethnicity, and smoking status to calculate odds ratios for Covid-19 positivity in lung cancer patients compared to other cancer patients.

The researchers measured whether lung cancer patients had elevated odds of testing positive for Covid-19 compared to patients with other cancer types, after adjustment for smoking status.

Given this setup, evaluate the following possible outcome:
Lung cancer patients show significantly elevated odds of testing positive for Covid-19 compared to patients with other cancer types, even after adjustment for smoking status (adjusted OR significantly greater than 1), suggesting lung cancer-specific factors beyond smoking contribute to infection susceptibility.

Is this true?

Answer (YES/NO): NO